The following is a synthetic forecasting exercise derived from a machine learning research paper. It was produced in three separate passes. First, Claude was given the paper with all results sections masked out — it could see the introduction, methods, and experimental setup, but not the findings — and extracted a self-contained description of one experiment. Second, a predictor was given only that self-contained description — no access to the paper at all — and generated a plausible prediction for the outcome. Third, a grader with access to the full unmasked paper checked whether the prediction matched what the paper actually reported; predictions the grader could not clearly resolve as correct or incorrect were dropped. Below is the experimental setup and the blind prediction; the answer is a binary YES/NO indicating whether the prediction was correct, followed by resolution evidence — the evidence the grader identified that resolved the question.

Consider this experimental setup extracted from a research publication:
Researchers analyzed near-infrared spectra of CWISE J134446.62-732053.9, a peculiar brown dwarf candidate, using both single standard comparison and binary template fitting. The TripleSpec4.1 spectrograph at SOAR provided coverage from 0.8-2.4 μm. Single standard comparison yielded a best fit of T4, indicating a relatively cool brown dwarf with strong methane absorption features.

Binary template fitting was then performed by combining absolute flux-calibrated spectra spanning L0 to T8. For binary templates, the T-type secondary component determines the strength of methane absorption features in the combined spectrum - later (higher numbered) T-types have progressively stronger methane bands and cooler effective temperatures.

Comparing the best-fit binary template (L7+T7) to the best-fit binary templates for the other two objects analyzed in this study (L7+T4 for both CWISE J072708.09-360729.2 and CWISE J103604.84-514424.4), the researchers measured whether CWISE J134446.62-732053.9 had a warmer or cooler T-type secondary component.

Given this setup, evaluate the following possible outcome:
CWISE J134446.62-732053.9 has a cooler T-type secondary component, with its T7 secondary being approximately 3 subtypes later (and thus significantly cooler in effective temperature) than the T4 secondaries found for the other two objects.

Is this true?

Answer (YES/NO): YES